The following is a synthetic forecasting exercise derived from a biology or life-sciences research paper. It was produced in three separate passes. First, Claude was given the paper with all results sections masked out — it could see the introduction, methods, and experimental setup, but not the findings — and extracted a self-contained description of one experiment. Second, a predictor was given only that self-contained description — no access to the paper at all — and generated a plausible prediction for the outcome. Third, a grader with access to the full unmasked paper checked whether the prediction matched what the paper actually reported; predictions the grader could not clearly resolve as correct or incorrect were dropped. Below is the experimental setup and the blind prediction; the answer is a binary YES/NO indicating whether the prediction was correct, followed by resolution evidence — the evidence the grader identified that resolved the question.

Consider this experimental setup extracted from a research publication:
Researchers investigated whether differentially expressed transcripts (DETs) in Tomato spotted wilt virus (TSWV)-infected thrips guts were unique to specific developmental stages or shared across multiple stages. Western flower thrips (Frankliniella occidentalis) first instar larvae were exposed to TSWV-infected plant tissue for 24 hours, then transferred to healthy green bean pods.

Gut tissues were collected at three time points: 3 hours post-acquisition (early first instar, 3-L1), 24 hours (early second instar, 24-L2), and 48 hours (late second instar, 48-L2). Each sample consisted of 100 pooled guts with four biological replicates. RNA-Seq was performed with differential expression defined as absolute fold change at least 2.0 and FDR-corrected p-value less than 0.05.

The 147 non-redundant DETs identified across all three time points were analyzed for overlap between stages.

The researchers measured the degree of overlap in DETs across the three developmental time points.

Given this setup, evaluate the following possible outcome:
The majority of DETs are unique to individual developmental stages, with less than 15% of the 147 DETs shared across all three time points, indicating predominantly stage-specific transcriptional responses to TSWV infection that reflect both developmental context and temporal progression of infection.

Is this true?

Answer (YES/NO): YES